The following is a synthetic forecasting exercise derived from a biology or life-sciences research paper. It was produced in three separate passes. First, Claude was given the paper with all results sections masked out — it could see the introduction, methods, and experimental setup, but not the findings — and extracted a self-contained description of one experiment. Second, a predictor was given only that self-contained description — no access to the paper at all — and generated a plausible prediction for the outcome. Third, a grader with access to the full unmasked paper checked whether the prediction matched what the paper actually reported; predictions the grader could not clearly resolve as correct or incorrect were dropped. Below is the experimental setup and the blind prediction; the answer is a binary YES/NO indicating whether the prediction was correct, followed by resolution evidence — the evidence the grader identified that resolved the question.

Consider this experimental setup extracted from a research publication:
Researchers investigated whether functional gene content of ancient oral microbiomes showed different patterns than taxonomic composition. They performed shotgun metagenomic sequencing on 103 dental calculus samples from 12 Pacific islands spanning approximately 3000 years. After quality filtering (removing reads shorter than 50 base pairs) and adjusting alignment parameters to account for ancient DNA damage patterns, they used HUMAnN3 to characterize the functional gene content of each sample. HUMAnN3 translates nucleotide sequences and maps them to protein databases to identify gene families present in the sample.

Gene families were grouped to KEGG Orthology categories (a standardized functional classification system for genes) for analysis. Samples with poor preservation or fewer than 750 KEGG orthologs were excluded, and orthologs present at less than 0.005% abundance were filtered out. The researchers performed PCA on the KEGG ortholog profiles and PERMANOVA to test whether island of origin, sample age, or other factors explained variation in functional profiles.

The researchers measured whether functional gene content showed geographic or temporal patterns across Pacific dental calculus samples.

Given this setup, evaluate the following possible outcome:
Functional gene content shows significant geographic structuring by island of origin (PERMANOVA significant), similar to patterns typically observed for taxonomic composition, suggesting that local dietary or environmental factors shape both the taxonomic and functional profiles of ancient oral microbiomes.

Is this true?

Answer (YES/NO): NO